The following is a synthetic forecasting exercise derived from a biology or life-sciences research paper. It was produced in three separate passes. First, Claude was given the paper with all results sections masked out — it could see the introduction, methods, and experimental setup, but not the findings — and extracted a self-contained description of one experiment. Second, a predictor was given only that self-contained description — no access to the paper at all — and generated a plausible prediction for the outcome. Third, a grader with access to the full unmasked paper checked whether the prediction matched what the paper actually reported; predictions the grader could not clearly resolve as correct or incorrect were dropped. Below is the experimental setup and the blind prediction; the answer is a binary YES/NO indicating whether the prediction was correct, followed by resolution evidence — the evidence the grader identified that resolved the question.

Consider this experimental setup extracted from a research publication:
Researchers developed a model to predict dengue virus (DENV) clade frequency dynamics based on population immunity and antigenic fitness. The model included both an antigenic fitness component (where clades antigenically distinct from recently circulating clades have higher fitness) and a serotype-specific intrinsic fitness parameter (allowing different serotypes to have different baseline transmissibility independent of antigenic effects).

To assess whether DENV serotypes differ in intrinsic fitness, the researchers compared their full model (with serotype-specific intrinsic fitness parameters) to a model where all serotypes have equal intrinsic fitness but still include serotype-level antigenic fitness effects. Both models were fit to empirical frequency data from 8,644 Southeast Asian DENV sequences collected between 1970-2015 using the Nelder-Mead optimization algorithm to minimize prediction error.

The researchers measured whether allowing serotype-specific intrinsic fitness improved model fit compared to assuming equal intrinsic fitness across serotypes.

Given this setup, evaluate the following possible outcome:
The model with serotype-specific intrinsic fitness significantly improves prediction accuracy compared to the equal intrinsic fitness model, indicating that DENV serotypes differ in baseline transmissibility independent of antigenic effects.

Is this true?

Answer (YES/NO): YES